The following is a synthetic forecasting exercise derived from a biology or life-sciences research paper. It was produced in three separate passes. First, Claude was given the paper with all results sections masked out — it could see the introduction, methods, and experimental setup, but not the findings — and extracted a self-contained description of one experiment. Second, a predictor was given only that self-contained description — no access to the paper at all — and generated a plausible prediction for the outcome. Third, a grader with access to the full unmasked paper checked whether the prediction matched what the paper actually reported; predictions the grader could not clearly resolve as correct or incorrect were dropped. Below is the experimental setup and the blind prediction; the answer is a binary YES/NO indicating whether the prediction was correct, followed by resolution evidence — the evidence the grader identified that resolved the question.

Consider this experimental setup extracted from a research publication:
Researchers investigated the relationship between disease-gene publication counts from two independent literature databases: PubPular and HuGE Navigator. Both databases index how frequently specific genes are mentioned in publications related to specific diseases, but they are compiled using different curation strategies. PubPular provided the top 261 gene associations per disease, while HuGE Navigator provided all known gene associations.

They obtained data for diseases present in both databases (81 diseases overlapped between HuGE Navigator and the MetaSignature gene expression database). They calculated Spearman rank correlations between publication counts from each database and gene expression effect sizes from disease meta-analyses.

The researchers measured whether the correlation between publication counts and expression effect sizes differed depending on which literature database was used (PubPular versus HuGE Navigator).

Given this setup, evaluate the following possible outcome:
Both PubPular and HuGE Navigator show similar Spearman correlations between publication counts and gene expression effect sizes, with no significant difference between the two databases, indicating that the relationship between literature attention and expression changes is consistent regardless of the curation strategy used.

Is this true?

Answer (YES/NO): YES